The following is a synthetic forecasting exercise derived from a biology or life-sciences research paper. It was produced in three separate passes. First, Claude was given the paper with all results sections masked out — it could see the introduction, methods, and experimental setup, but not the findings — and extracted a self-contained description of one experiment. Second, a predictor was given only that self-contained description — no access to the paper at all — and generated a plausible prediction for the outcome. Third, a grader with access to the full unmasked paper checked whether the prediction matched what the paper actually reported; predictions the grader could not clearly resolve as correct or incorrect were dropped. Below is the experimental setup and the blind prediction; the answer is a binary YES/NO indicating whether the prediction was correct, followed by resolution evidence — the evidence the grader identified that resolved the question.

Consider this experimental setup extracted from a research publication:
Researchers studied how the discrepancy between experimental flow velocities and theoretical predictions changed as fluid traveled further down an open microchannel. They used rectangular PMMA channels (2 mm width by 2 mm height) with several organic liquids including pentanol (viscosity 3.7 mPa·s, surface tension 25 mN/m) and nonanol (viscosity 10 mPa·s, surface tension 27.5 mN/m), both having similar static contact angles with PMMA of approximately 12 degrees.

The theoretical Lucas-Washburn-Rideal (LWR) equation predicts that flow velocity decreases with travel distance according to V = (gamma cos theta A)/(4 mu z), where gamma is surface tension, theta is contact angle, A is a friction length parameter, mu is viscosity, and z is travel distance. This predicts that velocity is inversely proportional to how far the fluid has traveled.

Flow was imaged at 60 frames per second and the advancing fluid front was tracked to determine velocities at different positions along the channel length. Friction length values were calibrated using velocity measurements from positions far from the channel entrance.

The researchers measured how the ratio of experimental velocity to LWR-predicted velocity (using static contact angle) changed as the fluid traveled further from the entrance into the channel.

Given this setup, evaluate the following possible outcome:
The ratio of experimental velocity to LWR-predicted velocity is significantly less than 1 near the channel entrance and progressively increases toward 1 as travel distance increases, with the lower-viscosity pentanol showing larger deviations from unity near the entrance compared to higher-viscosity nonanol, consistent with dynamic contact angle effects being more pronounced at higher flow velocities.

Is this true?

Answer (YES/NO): YES